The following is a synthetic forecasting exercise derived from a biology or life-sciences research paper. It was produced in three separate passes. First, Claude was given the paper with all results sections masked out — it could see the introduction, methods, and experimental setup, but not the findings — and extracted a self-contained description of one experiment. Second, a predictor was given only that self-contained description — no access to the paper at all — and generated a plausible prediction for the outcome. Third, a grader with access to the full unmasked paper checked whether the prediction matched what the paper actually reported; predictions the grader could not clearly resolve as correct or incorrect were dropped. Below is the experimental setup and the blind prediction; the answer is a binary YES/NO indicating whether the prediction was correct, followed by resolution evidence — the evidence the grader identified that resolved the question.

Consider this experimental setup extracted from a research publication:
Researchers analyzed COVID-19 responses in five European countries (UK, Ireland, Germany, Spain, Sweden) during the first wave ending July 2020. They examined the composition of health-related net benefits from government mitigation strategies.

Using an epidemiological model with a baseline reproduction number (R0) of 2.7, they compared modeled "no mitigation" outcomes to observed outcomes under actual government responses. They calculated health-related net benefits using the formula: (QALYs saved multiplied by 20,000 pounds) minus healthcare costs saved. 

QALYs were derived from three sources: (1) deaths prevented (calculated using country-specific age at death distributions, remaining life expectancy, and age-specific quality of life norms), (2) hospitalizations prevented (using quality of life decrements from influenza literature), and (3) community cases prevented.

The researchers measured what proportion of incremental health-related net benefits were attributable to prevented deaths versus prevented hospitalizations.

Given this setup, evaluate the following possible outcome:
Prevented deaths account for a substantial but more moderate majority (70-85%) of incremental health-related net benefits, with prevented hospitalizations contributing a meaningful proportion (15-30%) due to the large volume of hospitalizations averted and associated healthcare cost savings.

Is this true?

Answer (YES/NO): NO